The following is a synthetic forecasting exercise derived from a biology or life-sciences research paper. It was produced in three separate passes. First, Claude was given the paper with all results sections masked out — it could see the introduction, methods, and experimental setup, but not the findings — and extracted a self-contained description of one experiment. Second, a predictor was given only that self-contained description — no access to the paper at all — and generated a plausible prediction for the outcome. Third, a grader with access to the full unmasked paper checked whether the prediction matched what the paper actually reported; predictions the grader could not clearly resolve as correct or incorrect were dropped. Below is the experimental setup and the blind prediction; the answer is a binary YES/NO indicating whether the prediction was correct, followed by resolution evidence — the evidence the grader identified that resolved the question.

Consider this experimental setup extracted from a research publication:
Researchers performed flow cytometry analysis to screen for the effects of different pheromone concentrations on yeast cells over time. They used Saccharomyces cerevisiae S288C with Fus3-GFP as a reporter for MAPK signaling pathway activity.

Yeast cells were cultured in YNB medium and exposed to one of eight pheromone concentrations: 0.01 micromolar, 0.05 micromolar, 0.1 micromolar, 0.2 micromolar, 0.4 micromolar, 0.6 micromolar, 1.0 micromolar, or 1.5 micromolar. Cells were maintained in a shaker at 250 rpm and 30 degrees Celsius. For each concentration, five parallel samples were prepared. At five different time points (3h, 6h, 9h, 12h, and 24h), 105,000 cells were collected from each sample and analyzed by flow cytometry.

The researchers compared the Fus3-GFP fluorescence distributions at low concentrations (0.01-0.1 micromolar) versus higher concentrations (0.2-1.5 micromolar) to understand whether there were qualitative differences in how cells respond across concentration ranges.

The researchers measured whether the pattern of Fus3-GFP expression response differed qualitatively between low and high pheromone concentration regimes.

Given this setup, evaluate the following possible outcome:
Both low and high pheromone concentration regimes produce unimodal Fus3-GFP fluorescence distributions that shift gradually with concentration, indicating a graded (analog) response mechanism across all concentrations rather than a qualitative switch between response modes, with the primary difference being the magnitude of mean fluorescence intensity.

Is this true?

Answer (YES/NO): NO